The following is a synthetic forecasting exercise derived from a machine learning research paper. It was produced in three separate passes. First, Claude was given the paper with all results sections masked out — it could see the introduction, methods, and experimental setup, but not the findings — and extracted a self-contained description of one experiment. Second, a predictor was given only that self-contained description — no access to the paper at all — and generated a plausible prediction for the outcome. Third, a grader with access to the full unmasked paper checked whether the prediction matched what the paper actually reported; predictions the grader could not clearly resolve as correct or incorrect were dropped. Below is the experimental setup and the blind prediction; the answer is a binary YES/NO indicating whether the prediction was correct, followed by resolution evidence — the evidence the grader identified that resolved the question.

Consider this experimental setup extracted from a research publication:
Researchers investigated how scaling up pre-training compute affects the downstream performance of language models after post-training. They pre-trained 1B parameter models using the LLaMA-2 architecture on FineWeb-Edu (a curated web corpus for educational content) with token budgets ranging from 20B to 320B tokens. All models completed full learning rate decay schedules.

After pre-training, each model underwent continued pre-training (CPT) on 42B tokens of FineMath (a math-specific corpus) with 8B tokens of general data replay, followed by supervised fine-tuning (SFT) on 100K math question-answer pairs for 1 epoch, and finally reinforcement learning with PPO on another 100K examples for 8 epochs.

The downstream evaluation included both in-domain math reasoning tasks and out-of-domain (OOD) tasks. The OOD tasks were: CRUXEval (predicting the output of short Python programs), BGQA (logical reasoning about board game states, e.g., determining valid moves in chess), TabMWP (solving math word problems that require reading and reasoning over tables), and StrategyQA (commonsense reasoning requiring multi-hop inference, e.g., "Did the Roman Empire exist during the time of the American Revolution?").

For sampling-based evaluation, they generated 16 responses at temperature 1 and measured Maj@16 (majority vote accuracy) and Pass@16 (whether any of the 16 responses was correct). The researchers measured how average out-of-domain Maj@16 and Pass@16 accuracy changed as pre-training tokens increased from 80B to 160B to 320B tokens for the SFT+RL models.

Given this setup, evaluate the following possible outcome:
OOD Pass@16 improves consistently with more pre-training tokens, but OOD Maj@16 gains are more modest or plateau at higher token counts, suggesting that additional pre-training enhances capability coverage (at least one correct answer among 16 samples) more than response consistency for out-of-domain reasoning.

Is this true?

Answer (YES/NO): NO